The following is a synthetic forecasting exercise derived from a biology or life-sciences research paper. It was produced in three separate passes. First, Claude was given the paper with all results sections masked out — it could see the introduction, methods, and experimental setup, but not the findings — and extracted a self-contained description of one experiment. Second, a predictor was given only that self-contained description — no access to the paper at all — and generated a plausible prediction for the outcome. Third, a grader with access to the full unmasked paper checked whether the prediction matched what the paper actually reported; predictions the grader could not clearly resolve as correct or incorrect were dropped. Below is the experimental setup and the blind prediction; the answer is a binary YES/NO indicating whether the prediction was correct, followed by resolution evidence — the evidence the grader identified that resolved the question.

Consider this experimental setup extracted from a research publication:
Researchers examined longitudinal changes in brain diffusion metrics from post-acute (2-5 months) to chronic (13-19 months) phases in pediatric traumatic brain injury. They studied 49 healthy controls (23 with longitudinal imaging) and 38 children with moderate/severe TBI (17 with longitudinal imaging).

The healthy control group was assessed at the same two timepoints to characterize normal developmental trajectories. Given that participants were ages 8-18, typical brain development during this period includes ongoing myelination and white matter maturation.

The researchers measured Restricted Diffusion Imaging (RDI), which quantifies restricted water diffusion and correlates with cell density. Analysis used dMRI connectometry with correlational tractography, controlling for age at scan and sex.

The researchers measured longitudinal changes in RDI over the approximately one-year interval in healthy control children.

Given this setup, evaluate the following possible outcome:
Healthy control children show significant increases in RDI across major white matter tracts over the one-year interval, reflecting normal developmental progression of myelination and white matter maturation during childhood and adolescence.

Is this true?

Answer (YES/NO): NO